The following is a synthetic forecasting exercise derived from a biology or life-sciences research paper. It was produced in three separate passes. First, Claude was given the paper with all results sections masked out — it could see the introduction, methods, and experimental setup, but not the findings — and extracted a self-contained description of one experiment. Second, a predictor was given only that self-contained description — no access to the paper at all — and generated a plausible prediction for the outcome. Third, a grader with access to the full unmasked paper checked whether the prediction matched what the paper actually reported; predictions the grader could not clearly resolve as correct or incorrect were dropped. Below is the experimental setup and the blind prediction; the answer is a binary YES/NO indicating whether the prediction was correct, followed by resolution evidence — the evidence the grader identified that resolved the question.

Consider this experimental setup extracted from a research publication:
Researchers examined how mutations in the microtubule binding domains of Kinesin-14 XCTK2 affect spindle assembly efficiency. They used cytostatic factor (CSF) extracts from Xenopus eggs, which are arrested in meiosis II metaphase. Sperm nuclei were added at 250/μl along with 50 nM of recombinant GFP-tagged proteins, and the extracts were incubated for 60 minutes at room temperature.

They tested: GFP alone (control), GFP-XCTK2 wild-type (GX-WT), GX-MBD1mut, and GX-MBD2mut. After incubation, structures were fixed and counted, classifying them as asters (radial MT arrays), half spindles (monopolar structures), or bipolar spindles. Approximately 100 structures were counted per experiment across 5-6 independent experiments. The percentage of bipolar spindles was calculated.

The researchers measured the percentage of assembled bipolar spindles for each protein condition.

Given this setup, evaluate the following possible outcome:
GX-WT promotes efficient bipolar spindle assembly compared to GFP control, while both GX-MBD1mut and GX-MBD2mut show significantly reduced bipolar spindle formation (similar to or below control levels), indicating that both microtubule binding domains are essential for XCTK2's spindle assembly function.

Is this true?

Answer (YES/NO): NO